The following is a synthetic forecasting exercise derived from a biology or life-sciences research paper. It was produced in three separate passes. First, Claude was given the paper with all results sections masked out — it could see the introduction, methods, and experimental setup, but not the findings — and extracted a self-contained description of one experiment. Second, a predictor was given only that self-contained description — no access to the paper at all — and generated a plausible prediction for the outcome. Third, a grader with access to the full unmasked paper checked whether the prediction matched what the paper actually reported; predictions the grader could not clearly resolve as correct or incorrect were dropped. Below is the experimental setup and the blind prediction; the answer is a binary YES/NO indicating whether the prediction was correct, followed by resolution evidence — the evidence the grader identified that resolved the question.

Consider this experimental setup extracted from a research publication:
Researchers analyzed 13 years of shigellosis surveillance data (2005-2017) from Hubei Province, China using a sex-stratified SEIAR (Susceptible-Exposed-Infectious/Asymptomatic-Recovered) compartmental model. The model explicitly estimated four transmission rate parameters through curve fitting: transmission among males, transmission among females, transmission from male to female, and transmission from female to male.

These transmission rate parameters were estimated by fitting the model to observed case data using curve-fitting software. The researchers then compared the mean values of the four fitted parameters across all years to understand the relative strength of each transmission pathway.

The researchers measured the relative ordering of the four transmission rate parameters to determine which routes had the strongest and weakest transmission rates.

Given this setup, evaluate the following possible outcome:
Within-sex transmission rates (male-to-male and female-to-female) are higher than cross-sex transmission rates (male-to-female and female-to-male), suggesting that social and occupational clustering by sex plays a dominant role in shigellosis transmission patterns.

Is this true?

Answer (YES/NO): NO